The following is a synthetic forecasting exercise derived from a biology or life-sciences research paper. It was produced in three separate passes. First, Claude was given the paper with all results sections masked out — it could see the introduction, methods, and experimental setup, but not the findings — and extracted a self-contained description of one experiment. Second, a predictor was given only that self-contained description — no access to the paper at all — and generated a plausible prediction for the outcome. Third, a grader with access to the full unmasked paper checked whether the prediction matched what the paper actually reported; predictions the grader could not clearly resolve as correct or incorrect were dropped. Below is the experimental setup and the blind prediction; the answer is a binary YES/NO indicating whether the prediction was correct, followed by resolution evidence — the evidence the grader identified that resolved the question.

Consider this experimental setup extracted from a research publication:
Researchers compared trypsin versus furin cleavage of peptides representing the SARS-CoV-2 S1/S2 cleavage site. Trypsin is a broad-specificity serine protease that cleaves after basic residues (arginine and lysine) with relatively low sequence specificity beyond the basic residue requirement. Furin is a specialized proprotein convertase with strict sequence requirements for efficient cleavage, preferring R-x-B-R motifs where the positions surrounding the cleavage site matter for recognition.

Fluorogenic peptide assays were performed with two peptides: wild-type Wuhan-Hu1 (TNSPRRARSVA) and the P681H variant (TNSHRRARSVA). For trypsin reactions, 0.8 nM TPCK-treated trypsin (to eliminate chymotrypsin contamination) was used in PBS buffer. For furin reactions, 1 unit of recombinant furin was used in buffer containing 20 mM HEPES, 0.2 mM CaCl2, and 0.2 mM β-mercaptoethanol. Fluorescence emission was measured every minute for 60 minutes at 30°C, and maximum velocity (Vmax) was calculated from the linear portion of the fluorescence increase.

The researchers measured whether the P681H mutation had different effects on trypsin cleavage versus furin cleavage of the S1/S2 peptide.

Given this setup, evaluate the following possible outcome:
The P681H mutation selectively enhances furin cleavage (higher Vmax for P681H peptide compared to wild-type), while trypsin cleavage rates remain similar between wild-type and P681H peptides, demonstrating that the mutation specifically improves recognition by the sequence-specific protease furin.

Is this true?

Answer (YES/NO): NO